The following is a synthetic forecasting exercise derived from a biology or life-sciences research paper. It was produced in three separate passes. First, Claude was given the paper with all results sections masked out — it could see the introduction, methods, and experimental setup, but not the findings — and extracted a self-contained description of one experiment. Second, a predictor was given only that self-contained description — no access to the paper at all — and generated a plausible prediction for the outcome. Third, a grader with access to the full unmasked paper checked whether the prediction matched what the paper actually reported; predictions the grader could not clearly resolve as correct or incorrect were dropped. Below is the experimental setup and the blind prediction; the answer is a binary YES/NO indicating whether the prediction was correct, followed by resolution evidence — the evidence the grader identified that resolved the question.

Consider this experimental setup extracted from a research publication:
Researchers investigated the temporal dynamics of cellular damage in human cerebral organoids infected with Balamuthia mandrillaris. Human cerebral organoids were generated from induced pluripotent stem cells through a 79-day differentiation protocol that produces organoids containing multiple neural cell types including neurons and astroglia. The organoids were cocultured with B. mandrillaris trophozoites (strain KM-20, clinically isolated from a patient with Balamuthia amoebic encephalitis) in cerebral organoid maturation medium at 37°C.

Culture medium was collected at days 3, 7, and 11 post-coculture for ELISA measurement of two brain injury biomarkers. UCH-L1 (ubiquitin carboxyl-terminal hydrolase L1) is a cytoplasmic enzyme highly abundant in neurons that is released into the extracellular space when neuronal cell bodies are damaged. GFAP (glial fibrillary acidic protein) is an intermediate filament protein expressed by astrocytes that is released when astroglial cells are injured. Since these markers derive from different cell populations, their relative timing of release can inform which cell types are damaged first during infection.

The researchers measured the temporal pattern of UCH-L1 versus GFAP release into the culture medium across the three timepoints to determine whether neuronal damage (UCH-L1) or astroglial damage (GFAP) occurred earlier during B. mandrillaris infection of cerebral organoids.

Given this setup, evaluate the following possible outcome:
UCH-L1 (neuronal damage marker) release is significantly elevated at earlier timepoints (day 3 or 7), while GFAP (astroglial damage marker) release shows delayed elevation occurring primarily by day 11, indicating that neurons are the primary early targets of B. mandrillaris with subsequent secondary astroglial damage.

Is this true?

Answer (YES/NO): NO